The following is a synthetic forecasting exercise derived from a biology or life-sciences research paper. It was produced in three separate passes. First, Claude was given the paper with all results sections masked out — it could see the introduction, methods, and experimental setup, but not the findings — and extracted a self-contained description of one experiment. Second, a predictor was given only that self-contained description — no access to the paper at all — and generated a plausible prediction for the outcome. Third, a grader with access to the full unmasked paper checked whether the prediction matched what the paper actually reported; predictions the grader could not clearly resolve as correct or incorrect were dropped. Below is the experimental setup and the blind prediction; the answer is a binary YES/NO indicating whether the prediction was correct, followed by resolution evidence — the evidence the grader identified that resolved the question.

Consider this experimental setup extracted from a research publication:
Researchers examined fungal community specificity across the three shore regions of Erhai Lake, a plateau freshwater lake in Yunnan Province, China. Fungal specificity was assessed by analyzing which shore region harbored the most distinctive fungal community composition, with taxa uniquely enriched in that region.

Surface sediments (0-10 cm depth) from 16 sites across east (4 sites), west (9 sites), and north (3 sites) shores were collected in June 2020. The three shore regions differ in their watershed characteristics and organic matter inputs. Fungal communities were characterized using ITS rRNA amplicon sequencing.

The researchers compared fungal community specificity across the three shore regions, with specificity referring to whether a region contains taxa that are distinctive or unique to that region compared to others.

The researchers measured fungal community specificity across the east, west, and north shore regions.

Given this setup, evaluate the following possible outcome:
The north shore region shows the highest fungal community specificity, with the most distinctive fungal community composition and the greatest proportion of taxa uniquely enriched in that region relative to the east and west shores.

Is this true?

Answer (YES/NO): NO